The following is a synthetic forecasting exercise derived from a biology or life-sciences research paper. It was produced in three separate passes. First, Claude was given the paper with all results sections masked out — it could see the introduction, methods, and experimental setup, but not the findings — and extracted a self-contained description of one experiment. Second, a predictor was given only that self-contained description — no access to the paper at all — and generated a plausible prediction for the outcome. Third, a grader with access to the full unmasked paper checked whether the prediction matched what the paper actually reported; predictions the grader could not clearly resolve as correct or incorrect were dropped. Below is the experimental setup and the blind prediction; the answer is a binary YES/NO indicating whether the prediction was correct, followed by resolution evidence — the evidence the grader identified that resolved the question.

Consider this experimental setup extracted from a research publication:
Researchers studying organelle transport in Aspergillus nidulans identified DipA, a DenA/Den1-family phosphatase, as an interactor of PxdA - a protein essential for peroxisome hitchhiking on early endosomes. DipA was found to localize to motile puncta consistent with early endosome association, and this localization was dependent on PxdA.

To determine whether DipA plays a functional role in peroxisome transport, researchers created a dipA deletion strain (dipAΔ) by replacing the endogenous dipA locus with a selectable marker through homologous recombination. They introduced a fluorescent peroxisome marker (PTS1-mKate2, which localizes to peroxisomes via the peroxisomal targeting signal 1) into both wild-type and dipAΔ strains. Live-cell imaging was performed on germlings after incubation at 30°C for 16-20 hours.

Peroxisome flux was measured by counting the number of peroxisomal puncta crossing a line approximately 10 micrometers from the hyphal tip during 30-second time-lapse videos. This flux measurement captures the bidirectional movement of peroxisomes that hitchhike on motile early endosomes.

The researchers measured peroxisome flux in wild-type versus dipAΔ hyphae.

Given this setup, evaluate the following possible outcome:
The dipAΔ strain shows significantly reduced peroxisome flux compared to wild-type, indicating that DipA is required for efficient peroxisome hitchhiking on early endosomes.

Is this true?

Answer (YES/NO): YES